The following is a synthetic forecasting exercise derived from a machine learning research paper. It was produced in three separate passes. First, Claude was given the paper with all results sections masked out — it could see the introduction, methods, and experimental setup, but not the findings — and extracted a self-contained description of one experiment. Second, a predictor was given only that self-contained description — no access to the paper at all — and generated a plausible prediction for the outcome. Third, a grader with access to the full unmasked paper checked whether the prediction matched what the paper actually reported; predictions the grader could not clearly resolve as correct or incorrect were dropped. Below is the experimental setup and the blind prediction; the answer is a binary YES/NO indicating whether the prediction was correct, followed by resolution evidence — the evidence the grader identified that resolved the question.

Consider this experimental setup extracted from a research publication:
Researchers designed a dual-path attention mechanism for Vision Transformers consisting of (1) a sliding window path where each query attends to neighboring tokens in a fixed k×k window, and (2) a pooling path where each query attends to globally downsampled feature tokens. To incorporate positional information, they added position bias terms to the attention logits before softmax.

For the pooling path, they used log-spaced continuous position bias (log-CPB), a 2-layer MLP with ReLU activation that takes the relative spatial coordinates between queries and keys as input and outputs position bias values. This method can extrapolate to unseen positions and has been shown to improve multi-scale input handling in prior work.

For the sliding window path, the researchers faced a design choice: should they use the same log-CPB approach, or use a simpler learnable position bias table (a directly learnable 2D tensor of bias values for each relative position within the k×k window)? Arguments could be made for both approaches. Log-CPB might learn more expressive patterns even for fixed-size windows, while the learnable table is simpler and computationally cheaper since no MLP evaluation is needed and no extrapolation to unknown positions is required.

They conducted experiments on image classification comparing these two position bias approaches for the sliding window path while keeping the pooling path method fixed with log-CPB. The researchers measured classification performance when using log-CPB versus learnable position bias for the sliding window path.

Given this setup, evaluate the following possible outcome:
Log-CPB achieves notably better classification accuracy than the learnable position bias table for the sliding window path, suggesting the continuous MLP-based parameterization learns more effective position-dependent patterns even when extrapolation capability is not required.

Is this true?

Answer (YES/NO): NO